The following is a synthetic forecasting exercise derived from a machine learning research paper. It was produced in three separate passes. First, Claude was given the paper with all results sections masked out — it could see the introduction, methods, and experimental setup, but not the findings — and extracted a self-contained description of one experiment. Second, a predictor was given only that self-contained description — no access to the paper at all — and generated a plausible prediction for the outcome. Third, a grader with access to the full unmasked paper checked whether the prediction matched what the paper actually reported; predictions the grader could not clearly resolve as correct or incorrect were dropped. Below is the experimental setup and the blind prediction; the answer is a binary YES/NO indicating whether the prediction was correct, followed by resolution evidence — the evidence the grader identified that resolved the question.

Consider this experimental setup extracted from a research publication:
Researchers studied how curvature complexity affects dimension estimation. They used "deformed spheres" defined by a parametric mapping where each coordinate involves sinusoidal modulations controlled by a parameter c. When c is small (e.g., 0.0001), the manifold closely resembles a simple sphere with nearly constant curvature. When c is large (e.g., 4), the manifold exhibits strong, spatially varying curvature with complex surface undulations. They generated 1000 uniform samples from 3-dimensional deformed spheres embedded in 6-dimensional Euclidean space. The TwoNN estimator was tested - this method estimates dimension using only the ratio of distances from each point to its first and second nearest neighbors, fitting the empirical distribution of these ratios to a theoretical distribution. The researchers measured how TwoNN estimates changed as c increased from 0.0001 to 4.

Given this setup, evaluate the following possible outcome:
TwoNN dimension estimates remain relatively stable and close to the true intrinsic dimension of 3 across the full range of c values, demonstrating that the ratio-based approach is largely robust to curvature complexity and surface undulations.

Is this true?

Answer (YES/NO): YES